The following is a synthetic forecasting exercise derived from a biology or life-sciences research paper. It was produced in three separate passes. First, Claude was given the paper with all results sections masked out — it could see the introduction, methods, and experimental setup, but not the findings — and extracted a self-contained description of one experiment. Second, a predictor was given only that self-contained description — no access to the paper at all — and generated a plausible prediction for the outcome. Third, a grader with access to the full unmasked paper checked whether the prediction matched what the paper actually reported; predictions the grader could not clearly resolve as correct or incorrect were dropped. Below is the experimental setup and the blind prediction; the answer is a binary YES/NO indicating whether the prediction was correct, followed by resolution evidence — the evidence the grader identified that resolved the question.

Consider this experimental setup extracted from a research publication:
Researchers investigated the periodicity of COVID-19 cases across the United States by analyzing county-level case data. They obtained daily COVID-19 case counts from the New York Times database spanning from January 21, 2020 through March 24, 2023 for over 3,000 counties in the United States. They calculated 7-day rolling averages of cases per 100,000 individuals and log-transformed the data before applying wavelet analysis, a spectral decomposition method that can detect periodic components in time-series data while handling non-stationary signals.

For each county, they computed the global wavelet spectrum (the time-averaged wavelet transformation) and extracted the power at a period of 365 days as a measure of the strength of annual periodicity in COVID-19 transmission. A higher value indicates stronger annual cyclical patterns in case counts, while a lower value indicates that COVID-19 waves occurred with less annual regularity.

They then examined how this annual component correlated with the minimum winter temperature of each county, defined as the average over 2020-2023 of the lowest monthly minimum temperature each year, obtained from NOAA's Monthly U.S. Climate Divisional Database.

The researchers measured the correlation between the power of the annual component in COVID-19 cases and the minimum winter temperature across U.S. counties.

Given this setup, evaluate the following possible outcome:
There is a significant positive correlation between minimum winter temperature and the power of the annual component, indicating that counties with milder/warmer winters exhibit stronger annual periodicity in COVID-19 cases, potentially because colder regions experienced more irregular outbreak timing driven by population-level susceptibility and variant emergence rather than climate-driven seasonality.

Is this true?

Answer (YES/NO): NO